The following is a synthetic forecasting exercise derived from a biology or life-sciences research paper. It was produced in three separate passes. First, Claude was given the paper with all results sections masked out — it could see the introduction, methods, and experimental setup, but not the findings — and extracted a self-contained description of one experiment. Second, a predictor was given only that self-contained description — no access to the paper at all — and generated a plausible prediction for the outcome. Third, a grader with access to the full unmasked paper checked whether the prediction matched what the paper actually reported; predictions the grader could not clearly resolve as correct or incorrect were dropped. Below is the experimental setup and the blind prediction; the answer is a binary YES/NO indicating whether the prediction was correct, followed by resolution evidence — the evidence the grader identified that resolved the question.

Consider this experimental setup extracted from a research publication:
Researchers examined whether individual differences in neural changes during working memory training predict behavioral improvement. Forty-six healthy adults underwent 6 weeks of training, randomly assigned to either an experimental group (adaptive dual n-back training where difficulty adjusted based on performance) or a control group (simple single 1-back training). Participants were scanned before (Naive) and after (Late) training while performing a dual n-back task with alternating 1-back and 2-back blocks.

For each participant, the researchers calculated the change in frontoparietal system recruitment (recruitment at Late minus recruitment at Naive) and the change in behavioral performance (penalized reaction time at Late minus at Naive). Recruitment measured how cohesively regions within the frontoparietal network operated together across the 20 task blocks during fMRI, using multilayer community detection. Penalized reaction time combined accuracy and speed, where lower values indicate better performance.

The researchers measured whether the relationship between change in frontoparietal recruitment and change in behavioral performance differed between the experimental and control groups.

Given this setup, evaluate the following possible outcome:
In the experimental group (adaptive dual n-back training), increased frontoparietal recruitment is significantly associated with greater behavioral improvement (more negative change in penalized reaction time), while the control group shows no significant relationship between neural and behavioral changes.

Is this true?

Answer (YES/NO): YES